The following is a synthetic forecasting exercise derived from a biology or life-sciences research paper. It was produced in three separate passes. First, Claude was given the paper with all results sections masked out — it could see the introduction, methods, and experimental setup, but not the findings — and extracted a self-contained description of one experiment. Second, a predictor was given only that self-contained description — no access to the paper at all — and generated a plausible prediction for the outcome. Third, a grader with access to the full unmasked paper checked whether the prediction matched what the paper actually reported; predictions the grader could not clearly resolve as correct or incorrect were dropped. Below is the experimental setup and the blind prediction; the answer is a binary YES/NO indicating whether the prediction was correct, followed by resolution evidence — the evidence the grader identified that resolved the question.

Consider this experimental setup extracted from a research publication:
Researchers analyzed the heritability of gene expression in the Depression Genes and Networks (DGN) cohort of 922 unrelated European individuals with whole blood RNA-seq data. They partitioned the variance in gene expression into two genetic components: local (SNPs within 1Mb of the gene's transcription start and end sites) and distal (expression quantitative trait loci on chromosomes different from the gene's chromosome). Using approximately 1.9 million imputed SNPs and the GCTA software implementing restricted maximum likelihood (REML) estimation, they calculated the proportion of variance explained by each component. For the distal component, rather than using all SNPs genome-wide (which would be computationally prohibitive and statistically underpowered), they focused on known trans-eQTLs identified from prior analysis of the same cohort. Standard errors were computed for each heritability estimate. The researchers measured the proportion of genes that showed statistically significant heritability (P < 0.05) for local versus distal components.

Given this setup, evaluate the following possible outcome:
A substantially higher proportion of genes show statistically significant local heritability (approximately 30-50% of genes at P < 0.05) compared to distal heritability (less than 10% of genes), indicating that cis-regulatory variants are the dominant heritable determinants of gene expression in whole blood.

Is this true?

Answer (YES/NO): YES